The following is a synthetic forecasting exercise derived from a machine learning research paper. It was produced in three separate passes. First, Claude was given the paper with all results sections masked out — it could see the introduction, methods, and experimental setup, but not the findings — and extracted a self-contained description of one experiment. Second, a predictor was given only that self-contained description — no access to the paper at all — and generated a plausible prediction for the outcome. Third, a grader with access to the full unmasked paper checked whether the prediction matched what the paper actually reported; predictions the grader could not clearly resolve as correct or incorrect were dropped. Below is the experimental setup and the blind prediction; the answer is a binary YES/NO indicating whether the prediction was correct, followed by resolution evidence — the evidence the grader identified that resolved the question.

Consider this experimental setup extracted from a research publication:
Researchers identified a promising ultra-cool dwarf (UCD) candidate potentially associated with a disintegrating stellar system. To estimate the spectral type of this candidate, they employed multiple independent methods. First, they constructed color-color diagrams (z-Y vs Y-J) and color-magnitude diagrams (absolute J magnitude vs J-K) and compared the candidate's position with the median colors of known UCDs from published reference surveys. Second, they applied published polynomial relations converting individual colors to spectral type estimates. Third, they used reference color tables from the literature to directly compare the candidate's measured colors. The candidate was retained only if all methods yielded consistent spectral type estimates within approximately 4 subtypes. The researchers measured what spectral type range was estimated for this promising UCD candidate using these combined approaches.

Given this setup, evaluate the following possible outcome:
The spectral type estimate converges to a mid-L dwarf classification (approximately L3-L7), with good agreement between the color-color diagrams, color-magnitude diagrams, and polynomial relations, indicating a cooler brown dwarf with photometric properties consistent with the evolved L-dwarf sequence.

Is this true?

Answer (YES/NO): NO